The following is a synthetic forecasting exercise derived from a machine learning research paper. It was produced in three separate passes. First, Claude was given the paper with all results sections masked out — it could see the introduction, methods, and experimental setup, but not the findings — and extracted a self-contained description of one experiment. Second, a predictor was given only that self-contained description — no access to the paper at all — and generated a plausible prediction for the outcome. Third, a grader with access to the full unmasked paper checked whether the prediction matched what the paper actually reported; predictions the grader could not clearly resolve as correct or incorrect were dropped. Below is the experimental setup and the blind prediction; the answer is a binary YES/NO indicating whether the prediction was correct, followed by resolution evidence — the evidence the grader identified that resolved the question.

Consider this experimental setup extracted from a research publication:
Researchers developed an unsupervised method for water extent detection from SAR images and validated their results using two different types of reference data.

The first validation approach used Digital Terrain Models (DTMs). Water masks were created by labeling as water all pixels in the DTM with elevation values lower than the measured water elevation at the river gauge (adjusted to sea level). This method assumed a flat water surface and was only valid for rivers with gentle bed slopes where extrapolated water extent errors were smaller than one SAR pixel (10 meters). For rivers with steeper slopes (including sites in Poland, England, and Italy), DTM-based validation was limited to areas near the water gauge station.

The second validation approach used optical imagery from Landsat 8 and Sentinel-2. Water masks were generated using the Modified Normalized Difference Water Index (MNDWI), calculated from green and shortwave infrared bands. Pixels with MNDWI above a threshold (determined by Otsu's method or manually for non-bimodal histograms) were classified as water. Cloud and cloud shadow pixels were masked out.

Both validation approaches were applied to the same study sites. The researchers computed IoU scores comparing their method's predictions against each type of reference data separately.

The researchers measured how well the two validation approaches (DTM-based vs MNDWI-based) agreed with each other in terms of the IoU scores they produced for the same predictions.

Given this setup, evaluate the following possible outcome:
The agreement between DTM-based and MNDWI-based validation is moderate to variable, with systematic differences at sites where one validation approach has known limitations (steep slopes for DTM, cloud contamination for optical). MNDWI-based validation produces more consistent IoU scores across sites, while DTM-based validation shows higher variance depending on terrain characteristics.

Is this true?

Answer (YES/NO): NO